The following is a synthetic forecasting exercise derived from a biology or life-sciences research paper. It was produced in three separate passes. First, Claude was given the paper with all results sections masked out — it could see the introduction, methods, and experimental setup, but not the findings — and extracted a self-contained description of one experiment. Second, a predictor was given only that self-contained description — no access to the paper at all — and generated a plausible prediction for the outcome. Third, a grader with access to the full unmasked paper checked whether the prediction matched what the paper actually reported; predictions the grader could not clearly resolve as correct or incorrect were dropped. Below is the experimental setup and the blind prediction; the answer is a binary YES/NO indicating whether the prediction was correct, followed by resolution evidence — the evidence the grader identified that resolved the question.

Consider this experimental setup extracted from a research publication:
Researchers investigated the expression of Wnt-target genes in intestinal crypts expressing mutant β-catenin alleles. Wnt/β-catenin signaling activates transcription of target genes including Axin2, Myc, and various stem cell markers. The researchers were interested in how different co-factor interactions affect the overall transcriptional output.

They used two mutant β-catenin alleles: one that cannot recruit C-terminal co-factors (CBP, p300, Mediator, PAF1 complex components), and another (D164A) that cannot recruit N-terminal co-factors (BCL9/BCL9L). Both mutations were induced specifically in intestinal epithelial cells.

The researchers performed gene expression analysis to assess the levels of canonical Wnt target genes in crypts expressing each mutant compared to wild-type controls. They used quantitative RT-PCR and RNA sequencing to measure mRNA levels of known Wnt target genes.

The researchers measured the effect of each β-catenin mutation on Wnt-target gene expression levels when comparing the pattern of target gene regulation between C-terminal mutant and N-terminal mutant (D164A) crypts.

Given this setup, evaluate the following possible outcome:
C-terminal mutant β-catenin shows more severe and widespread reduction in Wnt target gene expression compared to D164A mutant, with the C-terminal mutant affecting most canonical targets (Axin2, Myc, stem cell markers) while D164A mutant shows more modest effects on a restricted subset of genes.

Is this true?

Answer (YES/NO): NO